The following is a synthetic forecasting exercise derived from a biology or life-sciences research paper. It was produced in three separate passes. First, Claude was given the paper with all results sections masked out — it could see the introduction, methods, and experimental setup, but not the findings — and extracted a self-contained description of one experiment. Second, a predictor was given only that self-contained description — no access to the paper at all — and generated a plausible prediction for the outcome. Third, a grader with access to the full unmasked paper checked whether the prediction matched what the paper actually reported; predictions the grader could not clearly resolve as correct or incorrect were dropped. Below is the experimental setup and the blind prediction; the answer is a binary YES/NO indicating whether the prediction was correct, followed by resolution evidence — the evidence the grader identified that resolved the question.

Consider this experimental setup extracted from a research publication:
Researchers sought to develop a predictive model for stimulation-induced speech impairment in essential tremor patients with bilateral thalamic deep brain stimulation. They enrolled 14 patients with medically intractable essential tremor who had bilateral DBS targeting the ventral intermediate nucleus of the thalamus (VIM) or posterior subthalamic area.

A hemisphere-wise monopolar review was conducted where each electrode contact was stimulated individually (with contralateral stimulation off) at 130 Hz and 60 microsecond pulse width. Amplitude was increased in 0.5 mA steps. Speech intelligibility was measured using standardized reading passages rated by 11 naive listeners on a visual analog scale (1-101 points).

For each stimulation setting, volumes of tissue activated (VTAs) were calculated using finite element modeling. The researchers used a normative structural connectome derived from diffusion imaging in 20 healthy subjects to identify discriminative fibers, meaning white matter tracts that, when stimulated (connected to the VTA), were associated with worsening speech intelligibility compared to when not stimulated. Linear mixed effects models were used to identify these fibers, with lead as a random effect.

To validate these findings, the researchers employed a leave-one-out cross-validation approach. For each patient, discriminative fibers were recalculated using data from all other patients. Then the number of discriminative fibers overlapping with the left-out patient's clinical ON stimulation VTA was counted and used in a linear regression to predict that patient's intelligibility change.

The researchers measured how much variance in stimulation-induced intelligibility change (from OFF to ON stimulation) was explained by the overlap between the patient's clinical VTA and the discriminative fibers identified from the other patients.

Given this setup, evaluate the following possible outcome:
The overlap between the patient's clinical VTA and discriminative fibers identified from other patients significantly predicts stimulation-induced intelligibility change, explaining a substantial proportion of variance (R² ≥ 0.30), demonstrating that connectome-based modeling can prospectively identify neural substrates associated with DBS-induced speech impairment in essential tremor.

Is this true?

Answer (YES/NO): YES